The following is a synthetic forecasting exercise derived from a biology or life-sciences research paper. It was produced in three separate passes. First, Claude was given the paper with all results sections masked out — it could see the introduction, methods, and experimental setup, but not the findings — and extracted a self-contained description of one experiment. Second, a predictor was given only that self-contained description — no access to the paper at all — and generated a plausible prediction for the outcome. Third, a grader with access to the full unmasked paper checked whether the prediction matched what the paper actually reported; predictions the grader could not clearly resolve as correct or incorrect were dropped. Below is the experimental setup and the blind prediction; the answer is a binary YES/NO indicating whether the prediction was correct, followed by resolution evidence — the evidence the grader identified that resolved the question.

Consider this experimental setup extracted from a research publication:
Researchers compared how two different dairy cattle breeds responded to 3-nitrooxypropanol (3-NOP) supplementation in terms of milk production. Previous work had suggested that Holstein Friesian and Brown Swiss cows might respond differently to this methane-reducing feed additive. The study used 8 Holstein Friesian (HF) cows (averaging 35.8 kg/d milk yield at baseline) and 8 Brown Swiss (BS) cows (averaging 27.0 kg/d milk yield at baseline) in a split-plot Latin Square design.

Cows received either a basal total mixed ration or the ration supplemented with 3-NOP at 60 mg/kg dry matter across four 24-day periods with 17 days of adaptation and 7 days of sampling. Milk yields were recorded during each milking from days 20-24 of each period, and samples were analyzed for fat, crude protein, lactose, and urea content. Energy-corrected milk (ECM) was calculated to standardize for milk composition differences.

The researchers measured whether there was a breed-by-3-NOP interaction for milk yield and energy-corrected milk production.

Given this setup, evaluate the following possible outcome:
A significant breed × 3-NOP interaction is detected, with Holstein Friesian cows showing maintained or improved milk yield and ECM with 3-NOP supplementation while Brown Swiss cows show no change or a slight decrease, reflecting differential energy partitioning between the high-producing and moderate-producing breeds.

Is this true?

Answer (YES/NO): NO